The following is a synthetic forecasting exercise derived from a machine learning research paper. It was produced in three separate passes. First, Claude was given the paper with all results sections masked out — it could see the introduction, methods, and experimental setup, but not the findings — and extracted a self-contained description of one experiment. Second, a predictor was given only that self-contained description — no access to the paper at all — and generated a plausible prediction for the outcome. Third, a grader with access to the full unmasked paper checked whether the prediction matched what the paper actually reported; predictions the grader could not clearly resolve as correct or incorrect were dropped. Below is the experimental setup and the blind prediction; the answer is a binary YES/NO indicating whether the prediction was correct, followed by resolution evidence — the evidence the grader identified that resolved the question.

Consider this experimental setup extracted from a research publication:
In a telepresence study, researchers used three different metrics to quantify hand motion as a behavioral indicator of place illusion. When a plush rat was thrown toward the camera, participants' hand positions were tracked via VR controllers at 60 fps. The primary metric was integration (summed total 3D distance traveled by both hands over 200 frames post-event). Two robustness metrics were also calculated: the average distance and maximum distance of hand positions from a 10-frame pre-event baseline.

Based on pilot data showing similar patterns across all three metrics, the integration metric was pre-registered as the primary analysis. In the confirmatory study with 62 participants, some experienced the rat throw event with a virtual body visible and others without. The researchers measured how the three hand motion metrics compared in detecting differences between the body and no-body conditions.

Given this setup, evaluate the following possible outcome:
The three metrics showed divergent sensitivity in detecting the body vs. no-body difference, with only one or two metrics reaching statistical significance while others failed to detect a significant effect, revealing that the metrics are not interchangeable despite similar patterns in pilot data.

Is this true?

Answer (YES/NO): YES